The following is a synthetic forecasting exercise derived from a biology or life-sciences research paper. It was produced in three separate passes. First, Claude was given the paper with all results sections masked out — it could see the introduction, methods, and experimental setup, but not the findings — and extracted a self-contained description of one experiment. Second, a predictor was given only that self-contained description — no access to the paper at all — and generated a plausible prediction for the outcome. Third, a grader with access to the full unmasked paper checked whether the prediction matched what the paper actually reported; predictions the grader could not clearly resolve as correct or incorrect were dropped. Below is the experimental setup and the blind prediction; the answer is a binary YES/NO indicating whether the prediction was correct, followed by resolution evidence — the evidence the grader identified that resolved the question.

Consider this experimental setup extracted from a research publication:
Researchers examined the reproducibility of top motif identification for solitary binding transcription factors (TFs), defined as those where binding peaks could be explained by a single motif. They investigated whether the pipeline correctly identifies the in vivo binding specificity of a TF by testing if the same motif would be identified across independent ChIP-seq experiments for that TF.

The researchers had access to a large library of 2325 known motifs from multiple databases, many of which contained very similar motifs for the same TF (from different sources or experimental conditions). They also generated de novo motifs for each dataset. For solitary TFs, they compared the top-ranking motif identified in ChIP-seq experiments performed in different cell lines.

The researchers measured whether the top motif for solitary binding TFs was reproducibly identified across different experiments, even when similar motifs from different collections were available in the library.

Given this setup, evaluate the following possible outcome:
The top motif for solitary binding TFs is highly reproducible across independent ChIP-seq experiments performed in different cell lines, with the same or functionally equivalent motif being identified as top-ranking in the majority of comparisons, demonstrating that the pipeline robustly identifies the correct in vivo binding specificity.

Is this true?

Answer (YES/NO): YES